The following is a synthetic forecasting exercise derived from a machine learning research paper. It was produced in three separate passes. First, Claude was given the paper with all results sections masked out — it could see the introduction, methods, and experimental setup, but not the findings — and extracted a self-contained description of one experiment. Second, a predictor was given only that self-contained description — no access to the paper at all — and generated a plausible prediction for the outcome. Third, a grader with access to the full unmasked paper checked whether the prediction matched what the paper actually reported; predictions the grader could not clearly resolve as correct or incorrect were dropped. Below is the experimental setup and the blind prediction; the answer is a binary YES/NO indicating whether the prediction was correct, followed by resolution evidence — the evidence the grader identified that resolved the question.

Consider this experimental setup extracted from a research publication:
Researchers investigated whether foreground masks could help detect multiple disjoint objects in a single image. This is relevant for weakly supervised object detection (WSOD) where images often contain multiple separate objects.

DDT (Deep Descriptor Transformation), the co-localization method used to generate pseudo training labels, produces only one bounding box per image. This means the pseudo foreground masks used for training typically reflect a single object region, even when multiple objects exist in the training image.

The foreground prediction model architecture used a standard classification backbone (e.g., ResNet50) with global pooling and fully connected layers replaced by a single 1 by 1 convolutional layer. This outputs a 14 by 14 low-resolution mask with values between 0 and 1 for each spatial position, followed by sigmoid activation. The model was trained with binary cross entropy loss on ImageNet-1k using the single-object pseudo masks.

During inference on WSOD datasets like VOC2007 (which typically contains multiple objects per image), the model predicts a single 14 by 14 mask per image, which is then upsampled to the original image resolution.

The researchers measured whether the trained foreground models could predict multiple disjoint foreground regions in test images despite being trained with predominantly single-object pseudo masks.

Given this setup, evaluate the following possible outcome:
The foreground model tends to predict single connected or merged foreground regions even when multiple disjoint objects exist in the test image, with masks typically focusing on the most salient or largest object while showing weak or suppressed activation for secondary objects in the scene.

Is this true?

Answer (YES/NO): NO